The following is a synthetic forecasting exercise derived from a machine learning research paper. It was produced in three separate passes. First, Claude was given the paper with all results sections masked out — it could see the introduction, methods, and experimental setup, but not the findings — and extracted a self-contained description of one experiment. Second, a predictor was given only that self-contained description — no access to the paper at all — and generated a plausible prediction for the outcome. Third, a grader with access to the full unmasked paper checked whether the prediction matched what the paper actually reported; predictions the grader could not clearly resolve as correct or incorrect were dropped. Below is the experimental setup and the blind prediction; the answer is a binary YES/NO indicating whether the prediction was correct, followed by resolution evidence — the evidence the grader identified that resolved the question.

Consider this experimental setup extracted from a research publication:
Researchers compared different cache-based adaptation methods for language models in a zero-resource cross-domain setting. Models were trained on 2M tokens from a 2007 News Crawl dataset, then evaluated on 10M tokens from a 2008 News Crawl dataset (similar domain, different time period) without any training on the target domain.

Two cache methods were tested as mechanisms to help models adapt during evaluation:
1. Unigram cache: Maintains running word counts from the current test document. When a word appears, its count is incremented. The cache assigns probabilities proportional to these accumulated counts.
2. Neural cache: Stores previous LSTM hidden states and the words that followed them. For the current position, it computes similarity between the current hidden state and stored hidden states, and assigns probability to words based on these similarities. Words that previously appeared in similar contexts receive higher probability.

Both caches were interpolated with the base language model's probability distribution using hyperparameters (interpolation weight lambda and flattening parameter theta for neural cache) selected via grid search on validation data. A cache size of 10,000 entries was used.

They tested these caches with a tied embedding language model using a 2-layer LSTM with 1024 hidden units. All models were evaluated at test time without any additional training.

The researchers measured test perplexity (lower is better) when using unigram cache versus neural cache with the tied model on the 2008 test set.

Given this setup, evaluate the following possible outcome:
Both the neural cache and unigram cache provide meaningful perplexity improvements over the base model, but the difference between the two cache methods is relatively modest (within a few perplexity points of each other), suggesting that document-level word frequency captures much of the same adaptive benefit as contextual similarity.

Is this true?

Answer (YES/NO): NO